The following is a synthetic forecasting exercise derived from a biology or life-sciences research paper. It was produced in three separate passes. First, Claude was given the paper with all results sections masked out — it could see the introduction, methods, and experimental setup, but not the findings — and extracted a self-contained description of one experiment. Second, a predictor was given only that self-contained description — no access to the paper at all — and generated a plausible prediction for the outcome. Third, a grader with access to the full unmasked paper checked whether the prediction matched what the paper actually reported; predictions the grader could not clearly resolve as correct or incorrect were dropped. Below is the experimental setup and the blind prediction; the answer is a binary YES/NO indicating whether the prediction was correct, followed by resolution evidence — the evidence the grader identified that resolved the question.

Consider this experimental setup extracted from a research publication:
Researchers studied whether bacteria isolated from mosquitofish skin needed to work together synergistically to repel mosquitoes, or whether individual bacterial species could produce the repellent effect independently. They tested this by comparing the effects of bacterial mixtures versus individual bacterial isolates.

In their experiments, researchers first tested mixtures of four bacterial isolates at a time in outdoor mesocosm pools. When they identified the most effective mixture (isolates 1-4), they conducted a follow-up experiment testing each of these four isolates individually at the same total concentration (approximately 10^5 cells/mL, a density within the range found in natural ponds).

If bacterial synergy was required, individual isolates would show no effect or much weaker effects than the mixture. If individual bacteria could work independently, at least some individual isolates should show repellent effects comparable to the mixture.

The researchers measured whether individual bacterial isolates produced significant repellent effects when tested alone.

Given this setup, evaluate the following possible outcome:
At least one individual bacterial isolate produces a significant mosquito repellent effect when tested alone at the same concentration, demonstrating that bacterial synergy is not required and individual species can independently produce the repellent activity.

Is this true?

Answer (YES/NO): YES